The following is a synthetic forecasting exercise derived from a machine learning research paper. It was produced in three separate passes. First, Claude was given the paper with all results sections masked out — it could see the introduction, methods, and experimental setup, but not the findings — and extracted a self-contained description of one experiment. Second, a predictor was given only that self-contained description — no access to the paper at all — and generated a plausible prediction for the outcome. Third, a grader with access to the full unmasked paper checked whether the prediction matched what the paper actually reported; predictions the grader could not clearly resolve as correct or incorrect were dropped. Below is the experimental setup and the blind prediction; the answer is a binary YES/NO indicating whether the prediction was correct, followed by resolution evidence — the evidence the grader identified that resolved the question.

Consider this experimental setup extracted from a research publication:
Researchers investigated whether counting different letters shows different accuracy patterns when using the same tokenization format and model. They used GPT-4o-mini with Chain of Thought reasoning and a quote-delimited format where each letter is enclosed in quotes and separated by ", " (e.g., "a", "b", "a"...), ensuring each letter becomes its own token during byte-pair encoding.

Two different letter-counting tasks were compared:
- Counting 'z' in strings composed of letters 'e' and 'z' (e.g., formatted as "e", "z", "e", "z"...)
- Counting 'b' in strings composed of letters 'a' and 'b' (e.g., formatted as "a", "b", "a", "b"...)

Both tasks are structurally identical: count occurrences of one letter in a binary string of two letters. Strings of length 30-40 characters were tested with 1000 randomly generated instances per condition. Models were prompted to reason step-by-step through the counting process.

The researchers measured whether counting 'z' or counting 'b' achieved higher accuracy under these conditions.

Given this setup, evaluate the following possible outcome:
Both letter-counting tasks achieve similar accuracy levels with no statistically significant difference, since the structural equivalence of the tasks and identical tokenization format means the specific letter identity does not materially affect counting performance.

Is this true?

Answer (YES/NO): NO